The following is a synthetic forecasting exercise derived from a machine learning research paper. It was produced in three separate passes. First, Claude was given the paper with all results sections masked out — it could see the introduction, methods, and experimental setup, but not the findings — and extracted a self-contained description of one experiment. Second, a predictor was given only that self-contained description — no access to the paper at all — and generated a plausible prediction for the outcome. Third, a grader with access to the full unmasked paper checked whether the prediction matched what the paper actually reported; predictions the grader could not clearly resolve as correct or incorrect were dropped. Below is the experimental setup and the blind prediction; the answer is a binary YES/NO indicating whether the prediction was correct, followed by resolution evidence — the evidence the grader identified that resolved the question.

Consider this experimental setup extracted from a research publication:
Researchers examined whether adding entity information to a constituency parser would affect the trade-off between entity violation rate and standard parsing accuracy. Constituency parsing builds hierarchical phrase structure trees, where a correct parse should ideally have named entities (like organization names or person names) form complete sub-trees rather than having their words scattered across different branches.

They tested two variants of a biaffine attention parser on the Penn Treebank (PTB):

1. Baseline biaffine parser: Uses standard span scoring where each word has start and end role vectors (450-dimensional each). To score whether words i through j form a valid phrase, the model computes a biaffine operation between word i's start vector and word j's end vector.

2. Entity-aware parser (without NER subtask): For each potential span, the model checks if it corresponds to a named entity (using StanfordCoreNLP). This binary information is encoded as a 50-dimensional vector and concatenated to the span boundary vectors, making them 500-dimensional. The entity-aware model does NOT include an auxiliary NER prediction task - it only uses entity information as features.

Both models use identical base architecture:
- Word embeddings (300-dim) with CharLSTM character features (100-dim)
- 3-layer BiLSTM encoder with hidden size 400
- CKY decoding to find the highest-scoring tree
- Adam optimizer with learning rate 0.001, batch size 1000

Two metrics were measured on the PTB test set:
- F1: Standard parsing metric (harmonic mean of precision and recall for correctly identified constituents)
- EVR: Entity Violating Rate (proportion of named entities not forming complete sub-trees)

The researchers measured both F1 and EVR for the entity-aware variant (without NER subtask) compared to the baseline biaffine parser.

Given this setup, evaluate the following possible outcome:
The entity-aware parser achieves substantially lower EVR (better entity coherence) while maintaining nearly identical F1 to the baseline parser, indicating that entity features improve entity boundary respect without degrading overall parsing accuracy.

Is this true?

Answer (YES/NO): NO